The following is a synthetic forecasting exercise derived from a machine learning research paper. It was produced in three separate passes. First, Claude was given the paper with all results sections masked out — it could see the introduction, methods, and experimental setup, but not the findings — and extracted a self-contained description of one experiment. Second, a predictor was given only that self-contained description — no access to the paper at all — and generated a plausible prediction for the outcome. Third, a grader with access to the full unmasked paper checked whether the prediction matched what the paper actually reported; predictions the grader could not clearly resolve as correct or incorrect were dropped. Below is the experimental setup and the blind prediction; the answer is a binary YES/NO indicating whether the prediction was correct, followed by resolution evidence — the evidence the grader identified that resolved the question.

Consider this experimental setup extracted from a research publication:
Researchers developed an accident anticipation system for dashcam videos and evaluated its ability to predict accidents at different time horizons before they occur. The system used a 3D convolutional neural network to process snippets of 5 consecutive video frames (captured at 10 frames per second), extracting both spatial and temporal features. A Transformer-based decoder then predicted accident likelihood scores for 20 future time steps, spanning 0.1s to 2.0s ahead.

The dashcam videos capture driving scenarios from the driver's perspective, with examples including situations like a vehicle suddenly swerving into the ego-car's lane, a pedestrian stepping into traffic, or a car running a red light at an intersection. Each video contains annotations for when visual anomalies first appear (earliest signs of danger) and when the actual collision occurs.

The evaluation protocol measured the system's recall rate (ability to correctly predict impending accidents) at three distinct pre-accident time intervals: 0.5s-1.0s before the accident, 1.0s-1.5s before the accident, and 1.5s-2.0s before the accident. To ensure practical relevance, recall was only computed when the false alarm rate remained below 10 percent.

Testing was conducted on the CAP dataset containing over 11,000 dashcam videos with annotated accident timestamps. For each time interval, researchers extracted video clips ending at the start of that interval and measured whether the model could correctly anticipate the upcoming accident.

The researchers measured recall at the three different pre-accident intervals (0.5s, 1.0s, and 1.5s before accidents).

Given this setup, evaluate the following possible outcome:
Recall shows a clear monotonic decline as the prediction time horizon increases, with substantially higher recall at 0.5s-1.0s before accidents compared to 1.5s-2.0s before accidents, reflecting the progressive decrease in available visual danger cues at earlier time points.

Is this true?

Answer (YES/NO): YES